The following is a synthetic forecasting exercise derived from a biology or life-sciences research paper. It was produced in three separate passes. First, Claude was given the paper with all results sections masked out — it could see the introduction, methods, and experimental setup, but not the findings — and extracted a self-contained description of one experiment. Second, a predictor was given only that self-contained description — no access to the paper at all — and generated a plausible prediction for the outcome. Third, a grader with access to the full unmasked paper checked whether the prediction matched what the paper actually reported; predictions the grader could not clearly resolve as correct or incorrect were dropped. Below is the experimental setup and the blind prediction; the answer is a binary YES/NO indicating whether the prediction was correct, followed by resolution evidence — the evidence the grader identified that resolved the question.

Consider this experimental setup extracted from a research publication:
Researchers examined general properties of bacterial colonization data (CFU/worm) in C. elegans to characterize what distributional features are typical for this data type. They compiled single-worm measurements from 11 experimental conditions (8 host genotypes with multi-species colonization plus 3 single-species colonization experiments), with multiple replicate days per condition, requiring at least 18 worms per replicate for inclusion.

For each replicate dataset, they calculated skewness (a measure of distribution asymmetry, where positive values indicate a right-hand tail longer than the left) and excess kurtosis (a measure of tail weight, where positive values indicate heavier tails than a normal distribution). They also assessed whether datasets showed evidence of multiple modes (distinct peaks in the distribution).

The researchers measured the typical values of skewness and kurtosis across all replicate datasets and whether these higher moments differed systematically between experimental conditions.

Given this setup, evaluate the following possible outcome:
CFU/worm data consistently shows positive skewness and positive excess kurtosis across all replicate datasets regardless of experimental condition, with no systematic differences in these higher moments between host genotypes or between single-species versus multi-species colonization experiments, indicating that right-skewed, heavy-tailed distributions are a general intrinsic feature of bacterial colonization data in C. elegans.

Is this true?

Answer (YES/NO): NO